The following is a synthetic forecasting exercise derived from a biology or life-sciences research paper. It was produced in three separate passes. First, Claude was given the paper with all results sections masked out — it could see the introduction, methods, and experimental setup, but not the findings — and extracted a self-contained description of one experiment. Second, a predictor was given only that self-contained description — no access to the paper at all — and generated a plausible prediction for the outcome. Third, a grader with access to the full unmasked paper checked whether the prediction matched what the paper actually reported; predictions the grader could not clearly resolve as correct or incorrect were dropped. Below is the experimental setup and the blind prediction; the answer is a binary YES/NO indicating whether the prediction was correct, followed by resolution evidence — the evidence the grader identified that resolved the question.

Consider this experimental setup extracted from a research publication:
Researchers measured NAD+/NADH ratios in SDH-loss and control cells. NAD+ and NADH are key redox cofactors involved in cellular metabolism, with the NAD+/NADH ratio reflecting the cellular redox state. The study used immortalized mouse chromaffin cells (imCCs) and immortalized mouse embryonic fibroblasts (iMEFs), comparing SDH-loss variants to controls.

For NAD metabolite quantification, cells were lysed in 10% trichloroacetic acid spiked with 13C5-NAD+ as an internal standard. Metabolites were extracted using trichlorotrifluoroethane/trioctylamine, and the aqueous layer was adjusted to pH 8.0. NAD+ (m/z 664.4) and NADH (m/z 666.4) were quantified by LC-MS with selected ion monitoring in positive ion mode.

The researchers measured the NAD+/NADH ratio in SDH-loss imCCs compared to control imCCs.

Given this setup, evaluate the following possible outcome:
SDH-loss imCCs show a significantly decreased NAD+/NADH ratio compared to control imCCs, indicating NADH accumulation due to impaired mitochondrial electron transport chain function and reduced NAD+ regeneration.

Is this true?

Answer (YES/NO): NO